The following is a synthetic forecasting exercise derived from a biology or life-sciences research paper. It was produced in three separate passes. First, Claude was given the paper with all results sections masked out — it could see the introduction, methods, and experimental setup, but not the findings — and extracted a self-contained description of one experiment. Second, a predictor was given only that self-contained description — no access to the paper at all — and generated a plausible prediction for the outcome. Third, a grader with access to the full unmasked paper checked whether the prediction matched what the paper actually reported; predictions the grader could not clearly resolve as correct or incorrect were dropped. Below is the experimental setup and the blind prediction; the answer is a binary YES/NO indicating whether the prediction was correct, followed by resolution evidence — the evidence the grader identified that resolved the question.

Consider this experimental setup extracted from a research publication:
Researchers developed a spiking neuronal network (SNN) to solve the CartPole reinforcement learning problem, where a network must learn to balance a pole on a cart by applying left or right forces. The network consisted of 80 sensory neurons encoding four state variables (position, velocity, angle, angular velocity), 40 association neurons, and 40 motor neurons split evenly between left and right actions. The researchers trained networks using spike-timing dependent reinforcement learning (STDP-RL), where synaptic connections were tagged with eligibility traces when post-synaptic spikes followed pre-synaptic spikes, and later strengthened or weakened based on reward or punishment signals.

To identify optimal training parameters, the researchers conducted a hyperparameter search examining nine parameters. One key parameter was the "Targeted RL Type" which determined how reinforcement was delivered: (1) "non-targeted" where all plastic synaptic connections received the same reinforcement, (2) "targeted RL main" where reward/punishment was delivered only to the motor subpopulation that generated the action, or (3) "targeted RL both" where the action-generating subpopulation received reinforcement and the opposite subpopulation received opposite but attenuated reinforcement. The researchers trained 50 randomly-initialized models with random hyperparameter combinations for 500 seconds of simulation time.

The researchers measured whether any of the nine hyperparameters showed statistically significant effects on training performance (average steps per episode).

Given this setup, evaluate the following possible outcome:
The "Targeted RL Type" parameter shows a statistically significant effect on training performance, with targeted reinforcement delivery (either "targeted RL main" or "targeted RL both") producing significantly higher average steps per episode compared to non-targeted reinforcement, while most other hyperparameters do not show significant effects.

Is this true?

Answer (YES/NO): YES